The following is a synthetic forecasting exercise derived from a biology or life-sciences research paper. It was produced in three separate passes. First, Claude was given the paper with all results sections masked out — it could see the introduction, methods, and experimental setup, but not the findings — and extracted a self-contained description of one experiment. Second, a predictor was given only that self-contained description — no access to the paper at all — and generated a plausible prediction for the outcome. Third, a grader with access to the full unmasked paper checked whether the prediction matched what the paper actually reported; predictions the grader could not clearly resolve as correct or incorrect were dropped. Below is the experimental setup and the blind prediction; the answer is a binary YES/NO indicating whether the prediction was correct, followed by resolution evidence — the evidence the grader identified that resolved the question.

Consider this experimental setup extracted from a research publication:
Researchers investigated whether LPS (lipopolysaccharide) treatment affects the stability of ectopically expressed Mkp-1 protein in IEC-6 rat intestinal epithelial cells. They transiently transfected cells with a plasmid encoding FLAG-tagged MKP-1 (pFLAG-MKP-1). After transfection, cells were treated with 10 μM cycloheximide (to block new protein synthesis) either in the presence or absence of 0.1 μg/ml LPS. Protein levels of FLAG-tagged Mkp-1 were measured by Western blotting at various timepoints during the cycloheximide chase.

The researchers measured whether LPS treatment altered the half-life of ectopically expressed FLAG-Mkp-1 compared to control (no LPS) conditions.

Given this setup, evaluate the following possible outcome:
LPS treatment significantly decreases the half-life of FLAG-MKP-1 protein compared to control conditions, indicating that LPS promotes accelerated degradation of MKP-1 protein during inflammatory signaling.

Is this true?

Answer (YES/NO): NO